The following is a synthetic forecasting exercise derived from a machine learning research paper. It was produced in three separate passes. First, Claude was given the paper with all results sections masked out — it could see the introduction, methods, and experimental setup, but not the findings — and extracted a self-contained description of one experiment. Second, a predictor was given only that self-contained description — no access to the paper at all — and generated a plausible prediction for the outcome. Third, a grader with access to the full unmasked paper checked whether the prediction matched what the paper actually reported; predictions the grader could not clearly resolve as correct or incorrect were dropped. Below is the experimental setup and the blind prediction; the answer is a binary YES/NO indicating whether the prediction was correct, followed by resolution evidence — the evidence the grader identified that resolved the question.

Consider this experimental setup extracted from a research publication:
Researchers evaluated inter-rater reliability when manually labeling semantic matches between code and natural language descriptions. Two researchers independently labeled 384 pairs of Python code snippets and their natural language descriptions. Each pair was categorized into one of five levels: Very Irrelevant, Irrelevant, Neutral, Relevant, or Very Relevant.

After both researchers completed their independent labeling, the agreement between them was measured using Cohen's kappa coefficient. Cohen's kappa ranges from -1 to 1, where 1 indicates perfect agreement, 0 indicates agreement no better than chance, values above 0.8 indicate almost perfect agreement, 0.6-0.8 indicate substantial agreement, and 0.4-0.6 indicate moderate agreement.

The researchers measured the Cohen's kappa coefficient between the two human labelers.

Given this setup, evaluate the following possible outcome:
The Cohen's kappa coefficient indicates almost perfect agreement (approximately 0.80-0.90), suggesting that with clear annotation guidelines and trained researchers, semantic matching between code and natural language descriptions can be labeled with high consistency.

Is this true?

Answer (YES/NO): NO